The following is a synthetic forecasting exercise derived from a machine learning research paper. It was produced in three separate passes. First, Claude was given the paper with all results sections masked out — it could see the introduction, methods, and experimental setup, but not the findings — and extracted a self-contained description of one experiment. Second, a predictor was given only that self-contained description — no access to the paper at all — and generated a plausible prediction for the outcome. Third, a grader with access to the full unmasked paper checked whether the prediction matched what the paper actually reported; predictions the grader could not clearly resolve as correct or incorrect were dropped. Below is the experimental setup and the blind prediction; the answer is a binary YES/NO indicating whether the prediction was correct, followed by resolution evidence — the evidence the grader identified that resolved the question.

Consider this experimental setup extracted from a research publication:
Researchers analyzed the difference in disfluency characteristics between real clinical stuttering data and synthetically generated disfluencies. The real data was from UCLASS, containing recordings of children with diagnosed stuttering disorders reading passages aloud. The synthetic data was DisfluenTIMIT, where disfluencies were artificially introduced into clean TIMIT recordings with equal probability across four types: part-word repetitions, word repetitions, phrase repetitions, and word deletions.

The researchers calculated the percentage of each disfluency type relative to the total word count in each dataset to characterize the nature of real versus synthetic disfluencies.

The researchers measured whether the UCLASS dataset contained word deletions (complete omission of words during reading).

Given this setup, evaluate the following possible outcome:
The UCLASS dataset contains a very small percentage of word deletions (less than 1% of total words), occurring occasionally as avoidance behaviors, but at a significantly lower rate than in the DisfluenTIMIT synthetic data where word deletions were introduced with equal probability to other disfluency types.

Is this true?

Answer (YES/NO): NO